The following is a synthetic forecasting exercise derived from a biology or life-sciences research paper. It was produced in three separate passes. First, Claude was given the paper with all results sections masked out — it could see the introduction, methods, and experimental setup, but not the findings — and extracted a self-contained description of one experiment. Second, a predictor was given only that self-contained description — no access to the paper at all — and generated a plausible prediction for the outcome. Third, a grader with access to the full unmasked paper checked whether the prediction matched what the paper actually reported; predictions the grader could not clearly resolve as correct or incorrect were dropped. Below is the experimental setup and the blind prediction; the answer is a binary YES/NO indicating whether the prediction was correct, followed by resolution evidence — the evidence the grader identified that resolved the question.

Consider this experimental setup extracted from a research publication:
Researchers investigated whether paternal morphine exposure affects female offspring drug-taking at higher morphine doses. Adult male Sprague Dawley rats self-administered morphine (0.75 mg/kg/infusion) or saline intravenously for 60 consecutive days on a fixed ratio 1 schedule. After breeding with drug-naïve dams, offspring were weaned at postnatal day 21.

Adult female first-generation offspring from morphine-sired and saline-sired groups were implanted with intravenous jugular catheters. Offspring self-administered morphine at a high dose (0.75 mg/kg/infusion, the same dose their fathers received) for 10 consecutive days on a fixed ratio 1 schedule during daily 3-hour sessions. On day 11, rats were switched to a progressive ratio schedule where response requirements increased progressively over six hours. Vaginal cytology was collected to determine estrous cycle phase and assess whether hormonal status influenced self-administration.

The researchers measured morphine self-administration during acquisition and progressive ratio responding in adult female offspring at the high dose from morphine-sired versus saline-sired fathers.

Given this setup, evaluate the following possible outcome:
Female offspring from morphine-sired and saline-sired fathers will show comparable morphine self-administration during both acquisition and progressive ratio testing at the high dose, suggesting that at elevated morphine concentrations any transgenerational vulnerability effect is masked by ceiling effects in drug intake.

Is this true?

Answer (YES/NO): NO